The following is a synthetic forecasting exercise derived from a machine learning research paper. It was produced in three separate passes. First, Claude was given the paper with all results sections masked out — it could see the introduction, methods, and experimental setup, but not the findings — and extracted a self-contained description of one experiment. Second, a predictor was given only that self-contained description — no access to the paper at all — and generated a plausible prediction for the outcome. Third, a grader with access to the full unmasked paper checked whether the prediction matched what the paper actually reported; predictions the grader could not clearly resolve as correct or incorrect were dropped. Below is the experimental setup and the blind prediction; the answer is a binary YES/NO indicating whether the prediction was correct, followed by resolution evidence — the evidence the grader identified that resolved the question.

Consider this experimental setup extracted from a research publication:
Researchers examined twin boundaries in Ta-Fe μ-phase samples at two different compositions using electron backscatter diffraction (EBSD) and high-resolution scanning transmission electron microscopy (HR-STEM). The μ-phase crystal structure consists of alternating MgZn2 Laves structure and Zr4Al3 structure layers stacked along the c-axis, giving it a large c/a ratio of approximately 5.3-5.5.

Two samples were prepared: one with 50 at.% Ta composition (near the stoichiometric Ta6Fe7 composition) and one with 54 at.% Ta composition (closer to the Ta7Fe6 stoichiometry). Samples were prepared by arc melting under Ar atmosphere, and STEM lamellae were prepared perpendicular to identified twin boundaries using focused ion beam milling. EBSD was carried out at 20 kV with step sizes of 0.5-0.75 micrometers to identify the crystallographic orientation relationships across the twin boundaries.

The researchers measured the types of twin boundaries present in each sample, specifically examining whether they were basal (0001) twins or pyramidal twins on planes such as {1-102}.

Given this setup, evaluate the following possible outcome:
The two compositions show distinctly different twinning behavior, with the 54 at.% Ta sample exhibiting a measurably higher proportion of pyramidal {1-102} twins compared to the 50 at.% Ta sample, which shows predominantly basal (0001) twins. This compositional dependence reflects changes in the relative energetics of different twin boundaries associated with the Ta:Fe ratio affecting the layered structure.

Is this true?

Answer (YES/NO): YES